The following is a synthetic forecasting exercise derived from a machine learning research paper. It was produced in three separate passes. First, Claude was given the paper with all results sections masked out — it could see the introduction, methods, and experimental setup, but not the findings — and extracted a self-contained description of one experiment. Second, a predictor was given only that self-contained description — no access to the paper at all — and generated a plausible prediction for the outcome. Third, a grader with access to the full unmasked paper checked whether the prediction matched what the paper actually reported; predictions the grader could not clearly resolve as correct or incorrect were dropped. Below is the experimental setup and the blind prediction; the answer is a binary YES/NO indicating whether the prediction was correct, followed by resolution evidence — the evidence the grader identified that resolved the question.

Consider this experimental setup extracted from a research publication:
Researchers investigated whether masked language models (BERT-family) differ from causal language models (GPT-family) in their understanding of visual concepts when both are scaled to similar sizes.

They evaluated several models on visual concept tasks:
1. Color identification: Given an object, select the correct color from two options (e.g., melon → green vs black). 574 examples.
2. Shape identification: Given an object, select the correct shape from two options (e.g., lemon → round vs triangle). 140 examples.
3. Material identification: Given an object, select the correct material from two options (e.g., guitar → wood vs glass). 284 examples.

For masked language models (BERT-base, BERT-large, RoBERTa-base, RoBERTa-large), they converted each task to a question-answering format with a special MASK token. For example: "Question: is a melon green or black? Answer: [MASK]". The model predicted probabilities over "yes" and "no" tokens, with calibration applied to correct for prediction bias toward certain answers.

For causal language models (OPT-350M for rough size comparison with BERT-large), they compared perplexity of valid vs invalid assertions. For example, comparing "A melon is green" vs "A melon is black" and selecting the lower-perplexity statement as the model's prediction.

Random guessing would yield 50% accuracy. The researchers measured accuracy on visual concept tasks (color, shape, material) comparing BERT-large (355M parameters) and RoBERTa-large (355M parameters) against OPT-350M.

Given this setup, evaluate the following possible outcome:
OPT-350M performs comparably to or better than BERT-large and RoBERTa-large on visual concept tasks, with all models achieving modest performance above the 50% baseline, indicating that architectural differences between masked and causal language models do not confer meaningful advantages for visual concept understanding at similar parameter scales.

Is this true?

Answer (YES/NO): NO